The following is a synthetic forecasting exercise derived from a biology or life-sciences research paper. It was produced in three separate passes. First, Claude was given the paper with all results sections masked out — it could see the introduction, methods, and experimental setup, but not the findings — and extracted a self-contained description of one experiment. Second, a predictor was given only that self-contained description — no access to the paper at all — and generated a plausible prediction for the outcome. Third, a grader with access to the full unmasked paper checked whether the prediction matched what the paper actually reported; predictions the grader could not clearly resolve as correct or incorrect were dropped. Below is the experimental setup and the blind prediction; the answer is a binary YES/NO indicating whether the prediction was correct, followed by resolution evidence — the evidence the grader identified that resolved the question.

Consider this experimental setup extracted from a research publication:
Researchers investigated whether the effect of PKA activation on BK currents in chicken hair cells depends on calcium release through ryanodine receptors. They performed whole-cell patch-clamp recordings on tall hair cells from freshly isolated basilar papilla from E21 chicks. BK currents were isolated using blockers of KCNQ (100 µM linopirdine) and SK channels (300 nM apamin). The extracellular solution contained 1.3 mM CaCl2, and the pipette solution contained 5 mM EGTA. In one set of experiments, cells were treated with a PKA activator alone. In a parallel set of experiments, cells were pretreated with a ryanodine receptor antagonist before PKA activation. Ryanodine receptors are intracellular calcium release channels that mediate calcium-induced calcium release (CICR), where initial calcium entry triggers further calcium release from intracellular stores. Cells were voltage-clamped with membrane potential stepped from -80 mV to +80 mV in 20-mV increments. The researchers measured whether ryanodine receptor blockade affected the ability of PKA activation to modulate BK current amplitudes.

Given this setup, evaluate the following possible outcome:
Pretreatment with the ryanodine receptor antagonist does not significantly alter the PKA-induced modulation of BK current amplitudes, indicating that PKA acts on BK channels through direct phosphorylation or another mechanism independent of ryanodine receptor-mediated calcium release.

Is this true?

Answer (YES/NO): NO